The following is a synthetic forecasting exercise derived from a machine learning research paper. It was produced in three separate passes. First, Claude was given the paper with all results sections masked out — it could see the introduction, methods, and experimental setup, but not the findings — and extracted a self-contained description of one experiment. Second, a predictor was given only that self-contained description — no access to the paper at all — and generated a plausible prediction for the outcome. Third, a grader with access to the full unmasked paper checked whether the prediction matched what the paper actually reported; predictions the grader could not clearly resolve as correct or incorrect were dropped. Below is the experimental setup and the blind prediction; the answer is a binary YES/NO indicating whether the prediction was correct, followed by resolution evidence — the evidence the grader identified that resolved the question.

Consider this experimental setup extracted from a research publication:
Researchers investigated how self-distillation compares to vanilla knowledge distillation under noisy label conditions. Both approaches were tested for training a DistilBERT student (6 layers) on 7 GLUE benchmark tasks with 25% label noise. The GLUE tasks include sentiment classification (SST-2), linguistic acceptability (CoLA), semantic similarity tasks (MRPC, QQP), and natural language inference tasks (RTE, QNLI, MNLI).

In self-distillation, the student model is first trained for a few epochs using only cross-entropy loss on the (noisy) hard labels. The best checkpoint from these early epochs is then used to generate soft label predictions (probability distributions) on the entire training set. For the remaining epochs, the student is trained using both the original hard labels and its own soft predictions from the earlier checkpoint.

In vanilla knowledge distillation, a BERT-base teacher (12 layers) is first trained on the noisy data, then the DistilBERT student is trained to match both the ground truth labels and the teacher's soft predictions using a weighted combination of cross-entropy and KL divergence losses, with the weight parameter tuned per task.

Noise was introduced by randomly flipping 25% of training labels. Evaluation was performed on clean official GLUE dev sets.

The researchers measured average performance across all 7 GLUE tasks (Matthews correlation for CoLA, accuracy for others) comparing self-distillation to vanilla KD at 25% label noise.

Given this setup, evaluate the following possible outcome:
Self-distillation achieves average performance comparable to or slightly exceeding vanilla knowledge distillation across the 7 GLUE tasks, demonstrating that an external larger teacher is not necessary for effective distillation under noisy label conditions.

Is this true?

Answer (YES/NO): NO